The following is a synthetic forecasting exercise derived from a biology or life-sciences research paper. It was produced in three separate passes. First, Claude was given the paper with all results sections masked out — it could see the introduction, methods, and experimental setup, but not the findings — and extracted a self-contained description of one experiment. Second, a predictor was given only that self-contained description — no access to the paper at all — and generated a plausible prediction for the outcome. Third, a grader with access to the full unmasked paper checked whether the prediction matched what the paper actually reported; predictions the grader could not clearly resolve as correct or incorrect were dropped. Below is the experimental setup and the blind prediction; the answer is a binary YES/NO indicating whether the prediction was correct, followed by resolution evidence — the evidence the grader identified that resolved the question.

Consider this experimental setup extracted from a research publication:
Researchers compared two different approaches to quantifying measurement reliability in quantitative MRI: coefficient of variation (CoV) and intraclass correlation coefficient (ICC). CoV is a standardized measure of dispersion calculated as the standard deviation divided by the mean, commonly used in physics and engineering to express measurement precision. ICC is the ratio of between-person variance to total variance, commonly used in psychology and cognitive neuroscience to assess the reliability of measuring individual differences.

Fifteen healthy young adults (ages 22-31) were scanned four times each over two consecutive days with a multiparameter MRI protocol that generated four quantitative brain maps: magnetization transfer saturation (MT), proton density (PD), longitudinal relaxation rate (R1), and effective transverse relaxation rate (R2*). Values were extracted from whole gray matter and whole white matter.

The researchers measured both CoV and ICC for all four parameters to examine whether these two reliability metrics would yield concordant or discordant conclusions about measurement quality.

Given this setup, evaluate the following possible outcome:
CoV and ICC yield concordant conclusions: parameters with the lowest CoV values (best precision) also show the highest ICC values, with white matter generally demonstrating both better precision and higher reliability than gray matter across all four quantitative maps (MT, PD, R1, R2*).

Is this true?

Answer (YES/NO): NO